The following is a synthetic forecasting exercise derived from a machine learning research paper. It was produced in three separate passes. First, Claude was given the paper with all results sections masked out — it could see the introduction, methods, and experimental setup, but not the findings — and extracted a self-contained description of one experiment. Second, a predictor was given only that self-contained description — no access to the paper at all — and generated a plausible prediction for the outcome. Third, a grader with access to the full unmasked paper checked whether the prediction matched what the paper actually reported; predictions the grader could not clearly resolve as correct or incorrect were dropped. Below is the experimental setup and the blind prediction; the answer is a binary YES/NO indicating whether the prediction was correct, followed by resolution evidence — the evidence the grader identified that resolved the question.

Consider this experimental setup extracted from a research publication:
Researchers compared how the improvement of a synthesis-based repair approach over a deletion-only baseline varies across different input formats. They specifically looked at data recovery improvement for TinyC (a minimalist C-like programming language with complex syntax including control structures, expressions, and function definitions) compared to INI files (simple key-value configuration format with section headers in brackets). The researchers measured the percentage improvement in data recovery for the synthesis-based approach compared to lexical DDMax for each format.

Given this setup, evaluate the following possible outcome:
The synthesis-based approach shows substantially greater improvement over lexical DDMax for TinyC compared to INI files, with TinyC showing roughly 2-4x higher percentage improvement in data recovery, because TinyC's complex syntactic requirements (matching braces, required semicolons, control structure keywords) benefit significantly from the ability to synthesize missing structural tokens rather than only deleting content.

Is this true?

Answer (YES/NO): NO